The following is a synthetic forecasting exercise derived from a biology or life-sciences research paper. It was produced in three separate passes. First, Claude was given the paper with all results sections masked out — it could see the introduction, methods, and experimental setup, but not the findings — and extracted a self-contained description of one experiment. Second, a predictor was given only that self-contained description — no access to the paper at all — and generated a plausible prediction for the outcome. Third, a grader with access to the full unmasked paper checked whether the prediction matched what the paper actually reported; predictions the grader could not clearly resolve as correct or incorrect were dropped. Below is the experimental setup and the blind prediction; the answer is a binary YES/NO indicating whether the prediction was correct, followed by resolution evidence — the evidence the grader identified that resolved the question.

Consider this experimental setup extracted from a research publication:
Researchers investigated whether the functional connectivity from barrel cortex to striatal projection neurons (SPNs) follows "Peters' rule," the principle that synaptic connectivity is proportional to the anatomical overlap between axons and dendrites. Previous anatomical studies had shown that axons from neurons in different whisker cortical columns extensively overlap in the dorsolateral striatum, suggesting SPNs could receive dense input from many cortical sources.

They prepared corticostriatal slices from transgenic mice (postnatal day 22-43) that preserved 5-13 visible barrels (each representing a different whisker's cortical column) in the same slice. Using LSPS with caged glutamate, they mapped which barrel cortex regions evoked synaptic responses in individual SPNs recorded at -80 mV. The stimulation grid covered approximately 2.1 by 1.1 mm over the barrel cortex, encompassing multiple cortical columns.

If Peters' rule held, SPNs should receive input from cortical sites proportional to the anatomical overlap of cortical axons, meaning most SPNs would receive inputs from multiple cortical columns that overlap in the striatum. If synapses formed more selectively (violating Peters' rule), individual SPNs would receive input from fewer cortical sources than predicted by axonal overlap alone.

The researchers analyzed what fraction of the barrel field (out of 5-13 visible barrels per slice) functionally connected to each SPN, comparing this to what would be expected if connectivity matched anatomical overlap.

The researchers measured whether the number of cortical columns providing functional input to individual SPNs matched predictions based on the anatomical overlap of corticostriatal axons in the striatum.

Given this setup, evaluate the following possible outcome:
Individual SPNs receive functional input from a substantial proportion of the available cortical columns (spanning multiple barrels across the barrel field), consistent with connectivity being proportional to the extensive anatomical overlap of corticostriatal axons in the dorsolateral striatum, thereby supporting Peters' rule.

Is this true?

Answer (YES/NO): NO